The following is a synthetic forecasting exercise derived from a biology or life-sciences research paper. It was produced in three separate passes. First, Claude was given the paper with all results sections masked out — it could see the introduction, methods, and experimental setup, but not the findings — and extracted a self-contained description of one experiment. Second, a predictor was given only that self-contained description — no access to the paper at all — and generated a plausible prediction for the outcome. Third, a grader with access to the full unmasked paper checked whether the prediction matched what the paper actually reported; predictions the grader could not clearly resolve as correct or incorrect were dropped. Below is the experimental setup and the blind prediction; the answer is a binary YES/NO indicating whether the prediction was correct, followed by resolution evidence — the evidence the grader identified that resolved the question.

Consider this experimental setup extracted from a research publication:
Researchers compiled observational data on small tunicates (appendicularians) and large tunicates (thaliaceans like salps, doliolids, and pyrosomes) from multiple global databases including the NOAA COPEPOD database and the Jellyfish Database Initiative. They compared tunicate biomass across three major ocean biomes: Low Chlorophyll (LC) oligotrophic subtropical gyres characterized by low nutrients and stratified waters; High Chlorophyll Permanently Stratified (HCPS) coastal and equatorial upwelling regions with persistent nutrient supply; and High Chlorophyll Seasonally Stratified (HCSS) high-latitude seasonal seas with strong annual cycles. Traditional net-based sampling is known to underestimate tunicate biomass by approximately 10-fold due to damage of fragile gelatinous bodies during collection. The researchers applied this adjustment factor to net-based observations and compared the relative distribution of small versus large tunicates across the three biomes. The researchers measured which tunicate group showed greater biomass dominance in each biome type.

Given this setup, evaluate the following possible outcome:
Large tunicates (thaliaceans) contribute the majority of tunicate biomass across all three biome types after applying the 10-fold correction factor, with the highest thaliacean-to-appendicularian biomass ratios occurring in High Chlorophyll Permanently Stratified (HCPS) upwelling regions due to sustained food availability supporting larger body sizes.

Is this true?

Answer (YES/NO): NO